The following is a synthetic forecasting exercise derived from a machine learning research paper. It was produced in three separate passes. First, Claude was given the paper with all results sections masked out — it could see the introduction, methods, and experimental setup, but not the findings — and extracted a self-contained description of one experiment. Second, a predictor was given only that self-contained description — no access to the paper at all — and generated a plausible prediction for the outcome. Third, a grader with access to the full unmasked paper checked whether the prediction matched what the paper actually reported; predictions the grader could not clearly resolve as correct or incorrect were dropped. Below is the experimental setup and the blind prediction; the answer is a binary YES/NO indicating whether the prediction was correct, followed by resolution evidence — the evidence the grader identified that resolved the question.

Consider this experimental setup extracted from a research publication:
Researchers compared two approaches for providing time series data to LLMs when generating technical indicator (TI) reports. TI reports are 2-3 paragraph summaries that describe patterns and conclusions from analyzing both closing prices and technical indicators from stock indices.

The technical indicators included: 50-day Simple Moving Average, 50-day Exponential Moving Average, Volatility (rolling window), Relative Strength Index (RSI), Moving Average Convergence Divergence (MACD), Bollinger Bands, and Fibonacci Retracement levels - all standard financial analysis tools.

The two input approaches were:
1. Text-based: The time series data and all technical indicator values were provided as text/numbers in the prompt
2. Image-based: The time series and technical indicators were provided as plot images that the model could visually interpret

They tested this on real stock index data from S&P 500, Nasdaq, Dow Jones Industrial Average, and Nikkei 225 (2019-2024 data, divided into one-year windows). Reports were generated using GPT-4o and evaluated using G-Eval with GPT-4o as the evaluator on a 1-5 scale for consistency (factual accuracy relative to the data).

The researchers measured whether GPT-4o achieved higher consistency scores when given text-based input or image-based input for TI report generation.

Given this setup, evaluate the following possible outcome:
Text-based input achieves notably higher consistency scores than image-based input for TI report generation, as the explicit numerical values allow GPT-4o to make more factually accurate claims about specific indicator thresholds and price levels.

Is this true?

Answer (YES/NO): NO